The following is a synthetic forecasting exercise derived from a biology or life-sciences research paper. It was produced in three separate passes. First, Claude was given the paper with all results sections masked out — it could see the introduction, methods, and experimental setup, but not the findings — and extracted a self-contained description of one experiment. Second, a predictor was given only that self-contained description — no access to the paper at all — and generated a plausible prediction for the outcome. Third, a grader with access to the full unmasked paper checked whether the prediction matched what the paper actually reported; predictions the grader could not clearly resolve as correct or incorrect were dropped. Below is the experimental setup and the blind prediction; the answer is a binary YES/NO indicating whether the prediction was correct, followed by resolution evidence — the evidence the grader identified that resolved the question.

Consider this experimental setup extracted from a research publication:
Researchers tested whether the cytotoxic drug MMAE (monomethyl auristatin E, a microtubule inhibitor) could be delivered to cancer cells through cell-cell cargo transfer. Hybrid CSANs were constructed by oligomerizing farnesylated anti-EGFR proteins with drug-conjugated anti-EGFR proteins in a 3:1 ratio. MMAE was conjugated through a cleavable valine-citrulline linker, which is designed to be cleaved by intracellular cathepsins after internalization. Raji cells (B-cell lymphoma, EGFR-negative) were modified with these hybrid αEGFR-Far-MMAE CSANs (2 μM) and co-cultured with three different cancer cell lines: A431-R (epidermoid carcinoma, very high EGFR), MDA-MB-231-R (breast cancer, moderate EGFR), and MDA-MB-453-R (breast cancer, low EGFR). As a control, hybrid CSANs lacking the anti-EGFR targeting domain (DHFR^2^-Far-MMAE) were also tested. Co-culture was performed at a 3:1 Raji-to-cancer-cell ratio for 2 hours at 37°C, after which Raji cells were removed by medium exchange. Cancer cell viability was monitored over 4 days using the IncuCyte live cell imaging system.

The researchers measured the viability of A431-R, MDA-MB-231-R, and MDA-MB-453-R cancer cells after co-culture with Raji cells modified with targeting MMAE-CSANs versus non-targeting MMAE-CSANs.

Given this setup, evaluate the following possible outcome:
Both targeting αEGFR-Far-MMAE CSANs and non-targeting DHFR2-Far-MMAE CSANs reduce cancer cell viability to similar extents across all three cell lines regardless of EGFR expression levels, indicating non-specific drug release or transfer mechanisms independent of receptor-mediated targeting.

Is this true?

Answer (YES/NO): NO